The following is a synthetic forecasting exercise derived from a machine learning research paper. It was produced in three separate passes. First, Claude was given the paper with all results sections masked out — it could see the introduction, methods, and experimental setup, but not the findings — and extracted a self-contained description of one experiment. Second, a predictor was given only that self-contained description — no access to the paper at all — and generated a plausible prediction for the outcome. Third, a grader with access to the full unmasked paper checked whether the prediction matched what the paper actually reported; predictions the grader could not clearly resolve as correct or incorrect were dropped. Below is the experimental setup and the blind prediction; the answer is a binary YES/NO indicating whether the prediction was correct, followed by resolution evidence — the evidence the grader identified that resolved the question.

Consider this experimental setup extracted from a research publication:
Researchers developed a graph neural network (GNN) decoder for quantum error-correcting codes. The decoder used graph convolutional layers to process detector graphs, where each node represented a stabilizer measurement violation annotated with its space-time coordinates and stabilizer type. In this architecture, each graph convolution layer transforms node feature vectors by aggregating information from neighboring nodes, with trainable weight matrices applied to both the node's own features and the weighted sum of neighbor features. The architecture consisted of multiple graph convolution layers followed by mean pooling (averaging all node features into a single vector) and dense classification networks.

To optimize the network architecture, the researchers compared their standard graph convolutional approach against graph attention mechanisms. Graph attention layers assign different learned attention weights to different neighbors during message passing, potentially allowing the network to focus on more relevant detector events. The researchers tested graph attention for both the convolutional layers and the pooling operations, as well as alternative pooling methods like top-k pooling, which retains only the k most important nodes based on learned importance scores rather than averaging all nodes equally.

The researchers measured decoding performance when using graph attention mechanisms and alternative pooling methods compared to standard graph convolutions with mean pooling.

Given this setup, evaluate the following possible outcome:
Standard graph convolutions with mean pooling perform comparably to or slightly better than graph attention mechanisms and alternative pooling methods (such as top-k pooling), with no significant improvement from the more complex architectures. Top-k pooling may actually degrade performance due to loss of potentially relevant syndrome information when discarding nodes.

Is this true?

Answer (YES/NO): YES